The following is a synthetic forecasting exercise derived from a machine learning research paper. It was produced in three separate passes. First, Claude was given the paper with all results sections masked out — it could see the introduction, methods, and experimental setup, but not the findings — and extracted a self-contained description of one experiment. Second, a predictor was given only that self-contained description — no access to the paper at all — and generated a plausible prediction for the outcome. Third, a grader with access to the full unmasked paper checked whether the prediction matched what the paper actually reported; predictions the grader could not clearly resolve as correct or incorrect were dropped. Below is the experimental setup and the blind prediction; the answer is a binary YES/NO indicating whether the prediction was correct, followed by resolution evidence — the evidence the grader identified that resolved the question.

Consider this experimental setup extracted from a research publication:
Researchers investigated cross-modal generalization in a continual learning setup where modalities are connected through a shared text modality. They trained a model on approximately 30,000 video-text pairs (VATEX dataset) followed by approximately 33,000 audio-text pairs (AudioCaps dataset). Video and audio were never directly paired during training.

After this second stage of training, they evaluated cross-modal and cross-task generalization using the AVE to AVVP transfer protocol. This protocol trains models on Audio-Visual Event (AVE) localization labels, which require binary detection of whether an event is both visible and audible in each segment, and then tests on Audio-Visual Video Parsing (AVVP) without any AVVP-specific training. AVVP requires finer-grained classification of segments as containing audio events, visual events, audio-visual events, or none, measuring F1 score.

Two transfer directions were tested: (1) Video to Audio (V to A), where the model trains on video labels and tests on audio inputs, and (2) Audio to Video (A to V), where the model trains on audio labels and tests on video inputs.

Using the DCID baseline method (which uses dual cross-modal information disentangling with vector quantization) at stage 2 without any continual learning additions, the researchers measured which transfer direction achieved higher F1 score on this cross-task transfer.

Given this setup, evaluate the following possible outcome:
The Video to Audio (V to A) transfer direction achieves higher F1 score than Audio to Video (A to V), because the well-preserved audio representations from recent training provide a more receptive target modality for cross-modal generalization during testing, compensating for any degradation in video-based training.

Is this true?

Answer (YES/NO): NO